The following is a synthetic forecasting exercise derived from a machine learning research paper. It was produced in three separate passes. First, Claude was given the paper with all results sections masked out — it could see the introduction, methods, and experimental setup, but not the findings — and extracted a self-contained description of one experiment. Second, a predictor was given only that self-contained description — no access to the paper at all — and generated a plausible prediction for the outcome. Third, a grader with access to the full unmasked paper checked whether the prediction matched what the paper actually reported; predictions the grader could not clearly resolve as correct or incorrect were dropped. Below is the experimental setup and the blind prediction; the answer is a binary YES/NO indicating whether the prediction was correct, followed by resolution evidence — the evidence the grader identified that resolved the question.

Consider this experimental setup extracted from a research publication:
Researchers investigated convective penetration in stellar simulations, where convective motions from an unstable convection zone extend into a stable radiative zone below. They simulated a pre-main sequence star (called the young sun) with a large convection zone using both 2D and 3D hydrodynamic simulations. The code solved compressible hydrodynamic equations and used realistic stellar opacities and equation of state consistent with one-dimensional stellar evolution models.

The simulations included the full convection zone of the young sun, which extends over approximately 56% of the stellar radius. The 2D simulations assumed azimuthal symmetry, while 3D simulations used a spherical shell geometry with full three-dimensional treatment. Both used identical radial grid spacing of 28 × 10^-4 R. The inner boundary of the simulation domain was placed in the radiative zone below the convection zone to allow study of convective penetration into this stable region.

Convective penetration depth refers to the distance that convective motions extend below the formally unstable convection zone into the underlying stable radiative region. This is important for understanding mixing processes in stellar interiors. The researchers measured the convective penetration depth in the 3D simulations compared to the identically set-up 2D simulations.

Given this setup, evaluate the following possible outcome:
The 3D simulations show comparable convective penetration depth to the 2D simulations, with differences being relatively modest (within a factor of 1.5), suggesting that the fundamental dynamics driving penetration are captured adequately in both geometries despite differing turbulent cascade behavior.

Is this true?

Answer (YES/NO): YES